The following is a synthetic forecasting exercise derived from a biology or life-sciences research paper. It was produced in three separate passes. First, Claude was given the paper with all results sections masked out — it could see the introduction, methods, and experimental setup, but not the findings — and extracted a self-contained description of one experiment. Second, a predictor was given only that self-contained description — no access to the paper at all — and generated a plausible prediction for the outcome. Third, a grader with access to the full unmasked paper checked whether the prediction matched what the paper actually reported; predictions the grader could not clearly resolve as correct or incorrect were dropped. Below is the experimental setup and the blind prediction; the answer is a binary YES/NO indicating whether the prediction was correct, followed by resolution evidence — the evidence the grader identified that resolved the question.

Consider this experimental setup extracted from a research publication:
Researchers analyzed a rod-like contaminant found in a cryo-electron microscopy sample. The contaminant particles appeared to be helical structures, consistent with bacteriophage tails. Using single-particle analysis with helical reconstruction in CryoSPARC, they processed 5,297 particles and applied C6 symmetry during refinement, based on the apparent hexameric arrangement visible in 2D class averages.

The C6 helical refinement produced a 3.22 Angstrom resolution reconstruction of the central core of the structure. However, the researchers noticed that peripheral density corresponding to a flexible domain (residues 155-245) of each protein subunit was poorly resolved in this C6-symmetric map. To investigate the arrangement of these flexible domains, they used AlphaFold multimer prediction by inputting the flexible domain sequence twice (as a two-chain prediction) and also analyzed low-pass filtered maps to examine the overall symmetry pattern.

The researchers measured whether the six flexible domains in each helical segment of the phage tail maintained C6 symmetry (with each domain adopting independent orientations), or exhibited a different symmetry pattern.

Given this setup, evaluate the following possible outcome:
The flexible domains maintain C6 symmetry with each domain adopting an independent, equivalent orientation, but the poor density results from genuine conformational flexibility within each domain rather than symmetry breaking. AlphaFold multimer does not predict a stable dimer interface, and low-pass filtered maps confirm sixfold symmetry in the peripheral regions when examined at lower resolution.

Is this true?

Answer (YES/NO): NO